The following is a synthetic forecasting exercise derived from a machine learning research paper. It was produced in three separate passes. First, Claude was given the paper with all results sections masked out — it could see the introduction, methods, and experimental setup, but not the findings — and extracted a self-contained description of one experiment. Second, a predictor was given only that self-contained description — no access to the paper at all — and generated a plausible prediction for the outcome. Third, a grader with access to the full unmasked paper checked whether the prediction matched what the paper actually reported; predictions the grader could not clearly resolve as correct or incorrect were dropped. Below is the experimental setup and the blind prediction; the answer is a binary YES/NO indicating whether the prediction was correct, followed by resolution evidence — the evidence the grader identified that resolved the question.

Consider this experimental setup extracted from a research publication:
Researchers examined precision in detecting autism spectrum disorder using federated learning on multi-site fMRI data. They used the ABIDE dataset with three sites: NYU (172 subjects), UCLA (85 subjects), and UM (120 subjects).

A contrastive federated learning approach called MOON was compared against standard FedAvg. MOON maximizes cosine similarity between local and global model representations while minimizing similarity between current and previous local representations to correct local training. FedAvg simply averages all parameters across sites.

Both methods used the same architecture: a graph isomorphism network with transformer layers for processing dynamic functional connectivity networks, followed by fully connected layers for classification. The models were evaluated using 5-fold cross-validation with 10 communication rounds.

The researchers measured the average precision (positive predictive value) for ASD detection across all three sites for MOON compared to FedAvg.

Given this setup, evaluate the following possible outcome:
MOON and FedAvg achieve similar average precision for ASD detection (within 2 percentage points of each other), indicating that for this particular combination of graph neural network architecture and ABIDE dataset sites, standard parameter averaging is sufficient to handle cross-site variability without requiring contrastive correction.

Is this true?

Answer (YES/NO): NO